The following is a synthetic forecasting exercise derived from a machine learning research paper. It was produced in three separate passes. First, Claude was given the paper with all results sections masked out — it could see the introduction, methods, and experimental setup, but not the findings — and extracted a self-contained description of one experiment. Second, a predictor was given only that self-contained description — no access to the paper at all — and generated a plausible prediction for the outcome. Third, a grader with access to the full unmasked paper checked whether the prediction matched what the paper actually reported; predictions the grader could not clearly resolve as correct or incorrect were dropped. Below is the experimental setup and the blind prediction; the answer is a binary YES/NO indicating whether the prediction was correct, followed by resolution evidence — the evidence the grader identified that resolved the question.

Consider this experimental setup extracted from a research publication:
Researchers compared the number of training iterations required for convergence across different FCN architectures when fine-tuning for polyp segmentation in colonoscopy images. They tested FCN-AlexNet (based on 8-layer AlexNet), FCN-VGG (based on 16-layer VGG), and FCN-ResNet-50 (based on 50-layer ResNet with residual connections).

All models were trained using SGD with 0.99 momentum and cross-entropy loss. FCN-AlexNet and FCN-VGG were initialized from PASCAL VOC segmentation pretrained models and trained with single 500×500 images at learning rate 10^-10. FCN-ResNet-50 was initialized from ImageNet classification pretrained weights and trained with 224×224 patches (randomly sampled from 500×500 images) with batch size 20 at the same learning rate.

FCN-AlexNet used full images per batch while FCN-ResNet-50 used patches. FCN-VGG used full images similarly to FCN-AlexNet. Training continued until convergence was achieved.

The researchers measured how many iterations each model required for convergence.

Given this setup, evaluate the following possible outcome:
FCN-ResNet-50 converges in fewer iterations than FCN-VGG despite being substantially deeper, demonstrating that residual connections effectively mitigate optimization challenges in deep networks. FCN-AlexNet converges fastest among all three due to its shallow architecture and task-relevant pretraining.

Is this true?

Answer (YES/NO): NO